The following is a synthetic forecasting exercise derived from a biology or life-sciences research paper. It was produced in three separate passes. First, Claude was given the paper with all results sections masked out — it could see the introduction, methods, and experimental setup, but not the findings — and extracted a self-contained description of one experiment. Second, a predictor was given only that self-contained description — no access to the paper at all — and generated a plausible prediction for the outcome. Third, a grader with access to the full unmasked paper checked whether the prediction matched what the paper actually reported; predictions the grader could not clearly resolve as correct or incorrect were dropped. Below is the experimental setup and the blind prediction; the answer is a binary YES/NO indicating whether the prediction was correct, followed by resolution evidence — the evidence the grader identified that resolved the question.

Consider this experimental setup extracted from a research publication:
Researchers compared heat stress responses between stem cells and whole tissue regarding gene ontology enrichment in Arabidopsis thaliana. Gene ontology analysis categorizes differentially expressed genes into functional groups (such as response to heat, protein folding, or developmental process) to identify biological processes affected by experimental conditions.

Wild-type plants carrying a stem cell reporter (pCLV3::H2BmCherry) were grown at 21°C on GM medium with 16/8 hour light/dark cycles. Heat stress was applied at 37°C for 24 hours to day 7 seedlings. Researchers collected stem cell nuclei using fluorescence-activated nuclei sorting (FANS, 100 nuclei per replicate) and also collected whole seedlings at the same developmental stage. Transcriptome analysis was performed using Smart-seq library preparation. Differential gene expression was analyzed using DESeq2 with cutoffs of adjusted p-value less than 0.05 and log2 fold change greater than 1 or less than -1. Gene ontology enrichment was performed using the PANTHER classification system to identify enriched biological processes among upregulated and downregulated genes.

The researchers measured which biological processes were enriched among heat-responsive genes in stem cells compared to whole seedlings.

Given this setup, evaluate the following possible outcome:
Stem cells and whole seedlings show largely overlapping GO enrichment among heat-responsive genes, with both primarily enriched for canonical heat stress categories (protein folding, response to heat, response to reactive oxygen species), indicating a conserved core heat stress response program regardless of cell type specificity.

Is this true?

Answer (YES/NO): NO